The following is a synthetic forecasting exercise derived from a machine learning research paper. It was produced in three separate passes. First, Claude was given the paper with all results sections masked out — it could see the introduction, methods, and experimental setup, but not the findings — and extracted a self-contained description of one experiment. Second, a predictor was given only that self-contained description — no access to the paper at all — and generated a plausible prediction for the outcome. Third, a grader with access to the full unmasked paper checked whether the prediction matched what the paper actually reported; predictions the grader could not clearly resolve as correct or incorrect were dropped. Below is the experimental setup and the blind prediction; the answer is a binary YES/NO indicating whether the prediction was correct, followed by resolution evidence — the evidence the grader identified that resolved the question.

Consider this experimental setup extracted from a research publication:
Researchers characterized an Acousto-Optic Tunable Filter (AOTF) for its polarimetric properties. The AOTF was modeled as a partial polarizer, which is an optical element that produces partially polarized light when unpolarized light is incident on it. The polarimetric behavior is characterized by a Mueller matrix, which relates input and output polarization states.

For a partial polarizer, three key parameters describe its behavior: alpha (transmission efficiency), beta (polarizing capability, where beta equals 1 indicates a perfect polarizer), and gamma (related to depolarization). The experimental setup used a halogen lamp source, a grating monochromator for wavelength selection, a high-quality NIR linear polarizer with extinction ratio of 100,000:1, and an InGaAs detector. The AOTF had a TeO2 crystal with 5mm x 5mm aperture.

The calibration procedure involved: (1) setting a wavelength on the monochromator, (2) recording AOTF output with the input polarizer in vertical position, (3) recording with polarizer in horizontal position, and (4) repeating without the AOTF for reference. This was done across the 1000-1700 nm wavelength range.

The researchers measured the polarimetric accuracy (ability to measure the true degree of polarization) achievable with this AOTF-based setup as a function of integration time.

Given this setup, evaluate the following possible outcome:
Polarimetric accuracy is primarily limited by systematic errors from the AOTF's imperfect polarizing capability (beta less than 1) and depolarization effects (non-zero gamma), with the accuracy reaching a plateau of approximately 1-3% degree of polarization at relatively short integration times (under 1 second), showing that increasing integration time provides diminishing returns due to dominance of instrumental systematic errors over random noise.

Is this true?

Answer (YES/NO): NO